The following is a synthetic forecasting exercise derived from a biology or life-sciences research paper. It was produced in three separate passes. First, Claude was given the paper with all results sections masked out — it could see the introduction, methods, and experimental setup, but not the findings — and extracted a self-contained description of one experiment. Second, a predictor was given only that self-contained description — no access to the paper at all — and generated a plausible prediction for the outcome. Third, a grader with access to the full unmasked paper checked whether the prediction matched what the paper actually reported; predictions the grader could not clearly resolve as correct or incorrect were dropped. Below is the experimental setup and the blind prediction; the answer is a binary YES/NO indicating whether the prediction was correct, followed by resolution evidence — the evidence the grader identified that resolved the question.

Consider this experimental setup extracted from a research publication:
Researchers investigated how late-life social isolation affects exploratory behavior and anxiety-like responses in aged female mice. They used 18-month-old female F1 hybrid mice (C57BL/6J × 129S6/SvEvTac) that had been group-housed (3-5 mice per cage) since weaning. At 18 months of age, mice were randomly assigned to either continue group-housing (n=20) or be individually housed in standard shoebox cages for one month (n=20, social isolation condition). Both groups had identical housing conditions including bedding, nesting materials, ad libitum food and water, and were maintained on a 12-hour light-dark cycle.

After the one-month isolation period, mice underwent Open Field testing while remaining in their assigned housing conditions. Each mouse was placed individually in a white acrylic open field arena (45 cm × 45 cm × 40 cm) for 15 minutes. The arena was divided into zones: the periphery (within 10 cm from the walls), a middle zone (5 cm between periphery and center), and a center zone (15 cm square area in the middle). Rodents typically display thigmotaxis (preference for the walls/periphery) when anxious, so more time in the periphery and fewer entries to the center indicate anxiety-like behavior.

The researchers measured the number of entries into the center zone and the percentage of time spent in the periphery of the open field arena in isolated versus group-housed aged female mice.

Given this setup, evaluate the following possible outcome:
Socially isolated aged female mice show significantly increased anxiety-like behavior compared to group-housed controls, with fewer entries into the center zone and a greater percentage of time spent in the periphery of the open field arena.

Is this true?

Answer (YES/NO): NO